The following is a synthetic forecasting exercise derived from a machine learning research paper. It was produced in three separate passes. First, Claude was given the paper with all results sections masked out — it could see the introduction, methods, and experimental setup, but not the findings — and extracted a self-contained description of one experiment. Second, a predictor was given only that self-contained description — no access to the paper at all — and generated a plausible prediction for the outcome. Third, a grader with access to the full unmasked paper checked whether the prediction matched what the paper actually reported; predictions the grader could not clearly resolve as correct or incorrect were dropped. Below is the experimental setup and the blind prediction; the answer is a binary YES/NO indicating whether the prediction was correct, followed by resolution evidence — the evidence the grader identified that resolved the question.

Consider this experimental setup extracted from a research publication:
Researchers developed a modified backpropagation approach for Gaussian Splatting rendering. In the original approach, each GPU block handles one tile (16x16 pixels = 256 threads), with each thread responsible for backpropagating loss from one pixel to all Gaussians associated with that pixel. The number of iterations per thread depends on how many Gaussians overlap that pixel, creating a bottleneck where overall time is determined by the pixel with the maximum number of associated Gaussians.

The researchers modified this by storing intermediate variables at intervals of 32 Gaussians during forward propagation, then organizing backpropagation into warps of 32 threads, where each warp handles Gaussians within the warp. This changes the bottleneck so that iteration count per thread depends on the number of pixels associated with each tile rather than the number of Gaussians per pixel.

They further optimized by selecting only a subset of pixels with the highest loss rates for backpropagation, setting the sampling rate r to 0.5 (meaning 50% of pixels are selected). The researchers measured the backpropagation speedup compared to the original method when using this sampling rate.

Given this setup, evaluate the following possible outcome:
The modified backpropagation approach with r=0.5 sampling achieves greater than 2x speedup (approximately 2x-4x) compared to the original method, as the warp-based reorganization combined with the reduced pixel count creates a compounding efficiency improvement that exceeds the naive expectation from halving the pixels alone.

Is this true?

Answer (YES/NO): YES